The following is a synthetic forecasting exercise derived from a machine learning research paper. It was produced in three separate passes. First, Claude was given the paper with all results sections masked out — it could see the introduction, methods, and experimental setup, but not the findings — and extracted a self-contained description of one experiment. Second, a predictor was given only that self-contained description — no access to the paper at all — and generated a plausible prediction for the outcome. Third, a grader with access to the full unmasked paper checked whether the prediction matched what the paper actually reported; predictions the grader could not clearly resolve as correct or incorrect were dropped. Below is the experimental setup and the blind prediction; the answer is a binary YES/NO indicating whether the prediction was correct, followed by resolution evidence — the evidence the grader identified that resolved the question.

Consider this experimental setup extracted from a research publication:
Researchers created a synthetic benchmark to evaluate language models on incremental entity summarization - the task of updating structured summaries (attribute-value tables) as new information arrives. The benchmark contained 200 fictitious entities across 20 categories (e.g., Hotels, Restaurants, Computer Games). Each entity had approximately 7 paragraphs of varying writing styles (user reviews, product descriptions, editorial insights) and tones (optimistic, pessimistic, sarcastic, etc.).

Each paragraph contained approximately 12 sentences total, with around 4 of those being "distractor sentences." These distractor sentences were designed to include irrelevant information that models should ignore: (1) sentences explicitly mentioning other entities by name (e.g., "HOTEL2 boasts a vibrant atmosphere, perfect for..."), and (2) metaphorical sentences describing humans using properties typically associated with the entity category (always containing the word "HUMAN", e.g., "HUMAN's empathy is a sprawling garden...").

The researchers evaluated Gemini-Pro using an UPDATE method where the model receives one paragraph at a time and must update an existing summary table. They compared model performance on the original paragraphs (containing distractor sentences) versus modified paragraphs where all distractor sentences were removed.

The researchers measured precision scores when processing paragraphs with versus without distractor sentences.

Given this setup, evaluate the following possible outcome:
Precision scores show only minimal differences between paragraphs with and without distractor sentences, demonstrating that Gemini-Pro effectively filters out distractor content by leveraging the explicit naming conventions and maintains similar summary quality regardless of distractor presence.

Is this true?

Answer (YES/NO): NO